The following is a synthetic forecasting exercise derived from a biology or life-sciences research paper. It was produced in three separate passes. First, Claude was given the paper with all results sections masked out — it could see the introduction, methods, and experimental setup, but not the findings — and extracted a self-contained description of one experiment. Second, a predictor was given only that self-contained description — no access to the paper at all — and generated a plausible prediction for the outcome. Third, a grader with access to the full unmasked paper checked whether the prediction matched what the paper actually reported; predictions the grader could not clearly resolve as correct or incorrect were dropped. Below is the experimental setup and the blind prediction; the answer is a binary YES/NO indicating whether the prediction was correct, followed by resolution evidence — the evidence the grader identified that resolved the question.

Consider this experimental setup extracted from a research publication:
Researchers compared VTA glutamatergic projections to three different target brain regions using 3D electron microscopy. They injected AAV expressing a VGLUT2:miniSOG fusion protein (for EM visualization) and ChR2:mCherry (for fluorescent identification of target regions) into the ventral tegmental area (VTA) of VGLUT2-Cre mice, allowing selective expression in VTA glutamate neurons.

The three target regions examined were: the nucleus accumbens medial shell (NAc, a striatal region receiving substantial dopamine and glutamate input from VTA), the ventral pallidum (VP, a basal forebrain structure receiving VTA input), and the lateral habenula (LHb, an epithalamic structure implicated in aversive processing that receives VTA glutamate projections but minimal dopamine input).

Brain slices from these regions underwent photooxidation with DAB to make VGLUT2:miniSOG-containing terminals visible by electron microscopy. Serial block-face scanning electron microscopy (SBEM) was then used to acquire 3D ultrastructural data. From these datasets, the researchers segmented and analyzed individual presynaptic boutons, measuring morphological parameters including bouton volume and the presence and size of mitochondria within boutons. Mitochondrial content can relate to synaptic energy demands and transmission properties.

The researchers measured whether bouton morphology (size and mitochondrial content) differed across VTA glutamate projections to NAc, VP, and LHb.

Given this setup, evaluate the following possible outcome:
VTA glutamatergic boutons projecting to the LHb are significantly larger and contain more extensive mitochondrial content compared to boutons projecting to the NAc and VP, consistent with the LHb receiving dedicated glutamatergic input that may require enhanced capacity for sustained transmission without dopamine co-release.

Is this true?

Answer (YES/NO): NO